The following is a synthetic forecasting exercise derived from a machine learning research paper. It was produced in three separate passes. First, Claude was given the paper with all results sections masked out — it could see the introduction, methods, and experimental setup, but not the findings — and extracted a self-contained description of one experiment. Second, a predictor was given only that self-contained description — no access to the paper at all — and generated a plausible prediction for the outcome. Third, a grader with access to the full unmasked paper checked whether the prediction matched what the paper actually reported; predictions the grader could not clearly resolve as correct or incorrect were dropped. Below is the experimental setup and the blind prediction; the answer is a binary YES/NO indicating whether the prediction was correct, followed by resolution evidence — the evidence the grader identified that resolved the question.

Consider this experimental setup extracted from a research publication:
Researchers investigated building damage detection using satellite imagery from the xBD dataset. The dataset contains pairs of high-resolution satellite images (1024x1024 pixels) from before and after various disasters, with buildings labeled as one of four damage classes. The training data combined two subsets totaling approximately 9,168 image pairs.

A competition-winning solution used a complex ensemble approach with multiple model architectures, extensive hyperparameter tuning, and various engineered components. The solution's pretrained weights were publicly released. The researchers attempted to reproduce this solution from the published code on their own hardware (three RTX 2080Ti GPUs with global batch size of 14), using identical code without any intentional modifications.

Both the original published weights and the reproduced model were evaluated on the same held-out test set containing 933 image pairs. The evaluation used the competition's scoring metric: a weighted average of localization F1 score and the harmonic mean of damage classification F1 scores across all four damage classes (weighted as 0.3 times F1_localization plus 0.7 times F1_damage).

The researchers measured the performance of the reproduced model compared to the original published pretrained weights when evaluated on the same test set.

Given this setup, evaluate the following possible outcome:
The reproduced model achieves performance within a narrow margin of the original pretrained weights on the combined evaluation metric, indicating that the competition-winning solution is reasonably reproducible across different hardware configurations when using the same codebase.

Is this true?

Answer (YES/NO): NO